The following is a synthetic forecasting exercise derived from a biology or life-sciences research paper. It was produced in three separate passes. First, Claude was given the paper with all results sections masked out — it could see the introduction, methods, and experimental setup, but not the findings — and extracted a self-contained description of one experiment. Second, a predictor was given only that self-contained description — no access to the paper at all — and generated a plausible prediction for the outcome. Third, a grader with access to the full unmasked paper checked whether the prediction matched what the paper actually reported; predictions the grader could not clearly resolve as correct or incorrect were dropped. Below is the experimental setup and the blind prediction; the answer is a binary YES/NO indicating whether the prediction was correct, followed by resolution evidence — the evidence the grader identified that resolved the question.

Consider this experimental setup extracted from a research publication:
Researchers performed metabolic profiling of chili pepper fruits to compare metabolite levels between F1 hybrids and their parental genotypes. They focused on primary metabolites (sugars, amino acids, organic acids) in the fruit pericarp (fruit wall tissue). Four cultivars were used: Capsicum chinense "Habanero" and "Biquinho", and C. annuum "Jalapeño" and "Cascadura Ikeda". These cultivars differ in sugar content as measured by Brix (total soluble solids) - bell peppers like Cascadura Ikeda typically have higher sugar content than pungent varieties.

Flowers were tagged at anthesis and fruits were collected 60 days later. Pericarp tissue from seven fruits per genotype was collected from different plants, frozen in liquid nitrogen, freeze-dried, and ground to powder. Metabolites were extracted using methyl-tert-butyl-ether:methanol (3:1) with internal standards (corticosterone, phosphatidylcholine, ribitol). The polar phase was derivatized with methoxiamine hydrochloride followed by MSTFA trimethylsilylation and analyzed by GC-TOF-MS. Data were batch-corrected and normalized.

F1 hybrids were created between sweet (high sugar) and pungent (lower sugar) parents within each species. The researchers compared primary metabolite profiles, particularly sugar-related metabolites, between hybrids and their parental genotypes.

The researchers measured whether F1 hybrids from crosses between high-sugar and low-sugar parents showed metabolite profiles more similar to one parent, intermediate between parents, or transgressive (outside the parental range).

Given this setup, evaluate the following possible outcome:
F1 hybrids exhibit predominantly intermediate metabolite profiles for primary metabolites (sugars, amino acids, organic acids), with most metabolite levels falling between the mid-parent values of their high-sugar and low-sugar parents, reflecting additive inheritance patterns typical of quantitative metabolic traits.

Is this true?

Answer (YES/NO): NO